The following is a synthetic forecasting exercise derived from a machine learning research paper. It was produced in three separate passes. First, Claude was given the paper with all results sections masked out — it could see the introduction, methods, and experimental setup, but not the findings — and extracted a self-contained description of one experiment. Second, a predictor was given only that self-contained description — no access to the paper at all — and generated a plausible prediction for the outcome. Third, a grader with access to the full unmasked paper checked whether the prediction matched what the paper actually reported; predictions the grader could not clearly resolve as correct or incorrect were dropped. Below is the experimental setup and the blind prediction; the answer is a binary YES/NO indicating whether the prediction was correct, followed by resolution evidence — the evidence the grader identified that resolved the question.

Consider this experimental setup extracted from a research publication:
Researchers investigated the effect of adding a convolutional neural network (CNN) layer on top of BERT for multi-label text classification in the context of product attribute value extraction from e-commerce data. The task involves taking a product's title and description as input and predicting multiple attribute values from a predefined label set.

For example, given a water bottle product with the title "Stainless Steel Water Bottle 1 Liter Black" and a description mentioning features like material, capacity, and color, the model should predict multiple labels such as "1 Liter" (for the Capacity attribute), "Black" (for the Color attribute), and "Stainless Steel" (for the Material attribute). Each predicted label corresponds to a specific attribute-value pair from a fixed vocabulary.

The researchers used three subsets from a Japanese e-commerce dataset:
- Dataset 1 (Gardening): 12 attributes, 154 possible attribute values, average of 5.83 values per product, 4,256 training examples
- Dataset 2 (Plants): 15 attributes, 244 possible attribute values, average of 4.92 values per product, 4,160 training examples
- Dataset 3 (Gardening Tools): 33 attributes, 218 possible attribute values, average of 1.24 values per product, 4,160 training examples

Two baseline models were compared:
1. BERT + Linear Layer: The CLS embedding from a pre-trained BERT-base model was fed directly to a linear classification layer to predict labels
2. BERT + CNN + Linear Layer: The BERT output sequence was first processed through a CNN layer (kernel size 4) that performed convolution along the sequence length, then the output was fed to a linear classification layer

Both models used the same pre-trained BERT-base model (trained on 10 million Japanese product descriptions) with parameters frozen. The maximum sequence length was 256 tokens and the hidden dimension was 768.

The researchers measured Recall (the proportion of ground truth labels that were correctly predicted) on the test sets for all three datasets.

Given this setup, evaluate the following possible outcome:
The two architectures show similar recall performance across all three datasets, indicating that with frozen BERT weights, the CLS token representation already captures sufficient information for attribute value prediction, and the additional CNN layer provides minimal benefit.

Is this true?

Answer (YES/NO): NO